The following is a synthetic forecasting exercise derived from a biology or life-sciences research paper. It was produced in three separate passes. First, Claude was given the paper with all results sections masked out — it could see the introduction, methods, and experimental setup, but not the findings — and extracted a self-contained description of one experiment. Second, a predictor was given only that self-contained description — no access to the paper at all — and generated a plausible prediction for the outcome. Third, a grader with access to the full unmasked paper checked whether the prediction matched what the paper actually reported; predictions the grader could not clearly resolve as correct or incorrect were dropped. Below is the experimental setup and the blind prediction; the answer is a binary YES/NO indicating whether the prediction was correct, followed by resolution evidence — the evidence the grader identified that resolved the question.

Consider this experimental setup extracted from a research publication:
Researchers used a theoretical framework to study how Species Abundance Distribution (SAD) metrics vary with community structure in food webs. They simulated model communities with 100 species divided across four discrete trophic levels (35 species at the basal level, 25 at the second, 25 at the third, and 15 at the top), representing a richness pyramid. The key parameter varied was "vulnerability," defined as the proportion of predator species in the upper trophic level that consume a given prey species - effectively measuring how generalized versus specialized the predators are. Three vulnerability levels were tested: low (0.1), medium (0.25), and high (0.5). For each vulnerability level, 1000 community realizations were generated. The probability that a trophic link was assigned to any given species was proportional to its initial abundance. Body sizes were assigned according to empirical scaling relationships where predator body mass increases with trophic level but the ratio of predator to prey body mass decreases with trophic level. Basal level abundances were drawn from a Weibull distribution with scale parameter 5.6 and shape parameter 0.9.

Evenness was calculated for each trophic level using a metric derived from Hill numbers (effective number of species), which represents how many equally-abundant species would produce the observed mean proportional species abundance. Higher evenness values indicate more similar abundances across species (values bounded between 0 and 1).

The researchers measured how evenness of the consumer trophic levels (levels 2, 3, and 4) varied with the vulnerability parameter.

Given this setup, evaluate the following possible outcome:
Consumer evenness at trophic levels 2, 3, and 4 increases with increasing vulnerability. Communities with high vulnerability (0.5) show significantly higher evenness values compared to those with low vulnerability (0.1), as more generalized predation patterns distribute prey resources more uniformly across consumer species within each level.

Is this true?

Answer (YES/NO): YES